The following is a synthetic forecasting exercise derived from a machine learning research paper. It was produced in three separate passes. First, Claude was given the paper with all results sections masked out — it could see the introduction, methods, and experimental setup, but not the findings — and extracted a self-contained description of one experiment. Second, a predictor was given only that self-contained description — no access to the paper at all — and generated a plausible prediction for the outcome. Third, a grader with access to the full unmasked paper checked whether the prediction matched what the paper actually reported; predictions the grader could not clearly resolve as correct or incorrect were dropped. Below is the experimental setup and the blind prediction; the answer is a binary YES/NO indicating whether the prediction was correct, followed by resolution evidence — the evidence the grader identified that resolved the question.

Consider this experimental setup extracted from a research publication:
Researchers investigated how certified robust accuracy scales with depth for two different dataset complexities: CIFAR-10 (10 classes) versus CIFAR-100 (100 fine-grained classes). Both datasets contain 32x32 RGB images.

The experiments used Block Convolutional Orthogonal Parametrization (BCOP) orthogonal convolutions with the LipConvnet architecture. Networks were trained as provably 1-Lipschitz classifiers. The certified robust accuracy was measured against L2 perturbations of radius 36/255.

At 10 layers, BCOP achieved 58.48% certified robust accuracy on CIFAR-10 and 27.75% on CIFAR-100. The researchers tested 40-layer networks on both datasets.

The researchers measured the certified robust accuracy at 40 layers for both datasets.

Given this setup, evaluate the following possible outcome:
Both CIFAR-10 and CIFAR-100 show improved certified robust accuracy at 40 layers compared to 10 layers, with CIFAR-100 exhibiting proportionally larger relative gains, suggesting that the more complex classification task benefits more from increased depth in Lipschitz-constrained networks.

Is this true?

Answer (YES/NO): NO